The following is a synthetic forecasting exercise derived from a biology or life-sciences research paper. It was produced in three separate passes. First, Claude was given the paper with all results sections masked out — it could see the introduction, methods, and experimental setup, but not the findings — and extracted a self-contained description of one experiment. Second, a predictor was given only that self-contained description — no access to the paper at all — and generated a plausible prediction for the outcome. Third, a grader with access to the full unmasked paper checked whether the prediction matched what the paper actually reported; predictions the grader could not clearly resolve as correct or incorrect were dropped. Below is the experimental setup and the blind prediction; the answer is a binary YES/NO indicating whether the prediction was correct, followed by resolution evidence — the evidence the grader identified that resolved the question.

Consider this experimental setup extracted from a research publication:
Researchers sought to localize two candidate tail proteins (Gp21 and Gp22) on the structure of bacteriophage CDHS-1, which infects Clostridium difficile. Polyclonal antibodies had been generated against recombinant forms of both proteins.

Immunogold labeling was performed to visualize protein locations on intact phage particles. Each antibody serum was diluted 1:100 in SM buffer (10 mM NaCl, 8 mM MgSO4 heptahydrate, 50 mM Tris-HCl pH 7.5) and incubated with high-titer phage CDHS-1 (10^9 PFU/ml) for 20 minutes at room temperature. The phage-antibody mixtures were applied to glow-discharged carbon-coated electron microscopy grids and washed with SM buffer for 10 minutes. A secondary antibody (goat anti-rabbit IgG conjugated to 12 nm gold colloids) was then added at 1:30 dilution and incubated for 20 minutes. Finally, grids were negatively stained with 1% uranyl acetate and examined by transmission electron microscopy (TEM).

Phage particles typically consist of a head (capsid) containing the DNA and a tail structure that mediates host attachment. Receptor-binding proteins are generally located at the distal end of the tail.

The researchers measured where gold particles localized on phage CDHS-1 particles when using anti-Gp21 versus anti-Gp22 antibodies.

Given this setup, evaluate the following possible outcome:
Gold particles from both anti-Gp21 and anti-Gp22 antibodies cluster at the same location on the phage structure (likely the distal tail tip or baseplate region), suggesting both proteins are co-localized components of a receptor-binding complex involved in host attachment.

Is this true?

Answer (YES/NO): YES